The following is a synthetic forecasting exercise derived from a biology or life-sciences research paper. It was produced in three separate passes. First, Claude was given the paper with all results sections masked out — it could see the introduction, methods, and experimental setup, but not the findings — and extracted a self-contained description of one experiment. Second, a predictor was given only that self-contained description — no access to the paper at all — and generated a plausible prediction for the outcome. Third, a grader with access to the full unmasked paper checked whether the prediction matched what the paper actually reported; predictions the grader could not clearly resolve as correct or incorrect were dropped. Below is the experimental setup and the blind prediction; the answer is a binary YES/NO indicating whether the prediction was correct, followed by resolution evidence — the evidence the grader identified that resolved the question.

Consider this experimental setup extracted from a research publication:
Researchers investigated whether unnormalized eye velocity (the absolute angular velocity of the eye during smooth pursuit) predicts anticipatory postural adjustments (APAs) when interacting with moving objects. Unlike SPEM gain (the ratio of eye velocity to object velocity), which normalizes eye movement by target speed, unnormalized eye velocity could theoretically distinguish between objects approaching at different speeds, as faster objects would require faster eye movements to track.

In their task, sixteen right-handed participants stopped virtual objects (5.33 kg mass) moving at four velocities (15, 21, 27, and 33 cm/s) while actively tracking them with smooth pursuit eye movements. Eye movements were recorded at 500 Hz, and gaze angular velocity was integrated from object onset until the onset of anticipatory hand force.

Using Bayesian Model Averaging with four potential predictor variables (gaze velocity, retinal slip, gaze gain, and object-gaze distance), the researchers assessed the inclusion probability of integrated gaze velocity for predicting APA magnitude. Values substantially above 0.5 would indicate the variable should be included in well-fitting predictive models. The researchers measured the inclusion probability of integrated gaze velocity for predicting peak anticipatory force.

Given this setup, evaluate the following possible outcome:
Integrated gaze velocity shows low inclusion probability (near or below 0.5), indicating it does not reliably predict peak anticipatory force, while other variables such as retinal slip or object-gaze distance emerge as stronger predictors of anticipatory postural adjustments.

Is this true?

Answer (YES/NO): NO